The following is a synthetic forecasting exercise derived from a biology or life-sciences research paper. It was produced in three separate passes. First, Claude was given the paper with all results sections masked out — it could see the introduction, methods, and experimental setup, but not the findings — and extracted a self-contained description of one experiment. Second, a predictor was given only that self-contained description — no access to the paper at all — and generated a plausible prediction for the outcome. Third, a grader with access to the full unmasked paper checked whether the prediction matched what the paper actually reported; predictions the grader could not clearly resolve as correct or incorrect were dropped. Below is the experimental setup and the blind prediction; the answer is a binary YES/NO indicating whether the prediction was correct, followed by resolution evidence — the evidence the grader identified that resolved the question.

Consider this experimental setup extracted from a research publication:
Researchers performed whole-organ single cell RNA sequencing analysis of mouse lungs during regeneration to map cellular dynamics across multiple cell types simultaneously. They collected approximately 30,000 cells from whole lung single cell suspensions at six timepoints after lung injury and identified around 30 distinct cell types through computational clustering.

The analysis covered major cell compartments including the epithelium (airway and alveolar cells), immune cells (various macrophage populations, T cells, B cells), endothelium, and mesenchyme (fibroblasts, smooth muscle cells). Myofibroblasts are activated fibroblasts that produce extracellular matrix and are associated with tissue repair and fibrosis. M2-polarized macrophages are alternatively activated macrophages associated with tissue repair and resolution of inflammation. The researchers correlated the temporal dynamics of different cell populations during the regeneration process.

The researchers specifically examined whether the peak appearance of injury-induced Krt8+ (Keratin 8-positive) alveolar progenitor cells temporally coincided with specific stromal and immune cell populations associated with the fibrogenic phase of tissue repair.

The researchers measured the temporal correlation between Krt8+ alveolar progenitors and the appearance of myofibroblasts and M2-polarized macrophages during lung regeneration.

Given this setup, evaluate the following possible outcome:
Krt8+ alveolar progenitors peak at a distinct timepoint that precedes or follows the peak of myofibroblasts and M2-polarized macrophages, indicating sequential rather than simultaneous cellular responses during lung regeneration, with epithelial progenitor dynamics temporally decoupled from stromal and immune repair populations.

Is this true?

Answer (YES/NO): NO